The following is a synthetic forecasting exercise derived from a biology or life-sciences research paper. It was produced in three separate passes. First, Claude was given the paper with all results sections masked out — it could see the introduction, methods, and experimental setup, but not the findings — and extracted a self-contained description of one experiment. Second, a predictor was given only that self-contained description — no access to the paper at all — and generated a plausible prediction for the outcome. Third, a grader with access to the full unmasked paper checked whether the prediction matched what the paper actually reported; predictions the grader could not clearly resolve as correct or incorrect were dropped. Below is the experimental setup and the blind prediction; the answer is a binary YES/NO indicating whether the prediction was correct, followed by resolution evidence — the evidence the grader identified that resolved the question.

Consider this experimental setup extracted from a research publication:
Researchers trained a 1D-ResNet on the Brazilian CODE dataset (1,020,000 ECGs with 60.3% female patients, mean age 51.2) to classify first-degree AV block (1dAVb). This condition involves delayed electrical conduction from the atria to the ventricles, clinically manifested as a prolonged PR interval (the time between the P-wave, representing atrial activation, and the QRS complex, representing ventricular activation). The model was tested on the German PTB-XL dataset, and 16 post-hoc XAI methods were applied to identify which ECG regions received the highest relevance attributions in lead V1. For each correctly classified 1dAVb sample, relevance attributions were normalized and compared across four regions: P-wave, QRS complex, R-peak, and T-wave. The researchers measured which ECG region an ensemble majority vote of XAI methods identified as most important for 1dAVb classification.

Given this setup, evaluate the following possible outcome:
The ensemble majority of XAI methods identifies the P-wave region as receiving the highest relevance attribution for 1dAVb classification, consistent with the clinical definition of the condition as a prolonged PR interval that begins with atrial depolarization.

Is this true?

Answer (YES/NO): NO